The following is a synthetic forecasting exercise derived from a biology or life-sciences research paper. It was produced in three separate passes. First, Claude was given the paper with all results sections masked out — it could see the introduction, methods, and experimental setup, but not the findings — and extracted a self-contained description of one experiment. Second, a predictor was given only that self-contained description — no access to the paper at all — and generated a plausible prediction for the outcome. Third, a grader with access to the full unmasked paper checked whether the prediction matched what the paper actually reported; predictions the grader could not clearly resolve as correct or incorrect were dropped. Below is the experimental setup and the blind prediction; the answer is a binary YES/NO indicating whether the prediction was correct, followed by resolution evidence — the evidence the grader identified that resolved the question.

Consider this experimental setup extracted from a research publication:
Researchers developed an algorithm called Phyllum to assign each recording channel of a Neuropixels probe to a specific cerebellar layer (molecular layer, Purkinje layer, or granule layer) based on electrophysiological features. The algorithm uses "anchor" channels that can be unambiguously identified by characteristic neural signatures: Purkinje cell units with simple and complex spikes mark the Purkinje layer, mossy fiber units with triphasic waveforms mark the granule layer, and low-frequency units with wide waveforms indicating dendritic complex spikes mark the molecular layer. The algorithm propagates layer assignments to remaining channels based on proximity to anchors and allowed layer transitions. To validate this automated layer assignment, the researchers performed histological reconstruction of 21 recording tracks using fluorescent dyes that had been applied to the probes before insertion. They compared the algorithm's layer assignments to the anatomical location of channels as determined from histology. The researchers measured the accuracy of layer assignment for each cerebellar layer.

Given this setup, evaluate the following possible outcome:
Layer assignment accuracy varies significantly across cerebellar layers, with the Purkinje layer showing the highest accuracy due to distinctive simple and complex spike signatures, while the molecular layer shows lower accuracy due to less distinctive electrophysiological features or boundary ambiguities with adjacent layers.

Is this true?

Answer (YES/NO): NO